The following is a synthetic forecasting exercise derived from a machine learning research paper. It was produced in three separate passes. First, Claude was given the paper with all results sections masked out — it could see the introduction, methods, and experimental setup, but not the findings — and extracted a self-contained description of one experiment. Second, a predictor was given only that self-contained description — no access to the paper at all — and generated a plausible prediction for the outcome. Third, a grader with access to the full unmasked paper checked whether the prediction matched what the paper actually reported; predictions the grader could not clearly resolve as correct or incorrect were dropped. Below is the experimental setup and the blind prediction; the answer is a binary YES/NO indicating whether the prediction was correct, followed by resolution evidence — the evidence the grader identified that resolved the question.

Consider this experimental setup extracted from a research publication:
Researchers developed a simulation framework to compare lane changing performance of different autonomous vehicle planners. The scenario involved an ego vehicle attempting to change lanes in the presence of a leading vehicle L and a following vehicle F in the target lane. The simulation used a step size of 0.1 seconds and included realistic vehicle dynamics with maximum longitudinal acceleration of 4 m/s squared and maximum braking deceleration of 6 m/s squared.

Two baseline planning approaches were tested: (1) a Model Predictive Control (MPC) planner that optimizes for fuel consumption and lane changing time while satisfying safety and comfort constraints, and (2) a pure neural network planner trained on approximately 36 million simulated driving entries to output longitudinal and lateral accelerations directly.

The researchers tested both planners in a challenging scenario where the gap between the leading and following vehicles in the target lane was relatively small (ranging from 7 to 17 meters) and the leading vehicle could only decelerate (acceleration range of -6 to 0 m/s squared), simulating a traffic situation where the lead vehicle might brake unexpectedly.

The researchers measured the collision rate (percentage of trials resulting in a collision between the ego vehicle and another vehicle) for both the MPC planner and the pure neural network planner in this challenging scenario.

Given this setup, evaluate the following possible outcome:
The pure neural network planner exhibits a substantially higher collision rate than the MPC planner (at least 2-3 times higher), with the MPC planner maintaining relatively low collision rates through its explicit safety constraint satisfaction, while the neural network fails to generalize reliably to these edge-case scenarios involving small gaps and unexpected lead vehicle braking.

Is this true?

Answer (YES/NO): NO